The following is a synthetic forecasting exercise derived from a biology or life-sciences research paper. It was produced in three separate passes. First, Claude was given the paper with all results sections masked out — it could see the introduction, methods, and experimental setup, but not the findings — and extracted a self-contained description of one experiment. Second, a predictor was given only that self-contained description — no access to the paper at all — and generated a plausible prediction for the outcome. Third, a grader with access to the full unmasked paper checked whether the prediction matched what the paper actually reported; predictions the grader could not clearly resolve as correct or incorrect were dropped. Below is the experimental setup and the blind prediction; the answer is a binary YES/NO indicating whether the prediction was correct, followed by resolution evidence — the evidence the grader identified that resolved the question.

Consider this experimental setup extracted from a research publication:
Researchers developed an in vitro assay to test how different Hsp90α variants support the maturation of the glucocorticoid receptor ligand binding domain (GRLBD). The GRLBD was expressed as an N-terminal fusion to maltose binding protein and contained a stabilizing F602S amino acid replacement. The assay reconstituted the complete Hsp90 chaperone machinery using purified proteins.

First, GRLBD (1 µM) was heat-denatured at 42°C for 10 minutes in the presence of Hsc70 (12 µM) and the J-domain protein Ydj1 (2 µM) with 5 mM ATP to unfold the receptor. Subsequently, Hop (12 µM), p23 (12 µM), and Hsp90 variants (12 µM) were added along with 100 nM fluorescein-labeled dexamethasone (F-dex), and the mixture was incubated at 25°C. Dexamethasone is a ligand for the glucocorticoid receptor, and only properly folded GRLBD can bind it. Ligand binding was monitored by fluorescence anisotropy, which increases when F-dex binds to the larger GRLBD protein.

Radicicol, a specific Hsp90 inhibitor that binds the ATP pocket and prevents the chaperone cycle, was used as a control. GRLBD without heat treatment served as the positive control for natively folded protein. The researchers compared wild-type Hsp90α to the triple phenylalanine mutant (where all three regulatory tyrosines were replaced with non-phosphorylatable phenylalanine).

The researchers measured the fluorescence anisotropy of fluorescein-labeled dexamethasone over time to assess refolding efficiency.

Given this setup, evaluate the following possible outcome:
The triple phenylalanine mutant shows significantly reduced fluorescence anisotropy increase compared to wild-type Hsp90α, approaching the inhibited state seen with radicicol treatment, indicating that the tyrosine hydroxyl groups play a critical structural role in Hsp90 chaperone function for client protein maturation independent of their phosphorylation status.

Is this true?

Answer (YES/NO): NO